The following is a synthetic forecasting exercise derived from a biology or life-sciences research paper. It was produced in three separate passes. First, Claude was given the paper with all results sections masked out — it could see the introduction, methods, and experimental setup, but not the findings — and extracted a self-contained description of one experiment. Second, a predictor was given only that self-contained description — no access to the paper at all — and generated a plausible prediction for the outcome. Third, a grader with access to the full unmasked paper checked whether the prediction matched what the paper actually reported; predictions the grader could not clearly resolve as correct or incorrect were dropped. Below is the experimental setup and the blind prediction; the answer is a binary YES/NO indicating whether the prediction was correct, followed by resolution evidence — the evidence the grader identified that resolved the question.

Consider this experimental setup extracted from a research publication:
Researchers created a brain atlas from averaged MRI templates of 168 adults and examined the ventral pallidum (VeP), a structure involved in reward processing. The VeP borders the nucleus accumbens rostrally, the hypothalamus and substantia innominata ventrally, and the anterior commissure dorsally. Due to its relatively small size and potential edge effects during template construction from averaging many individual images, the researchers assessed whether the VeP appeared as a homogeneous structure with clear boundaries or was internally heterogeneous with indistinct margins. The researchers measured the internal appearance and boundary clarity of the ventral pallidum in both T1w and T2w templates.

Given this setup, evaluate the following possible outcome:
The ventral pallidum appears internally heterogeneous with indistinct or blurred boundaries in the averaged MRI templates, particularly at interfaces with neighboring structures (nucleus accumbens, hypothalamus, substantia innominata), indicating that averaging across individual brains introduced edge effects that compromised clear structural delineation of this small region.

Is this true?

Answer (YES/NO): NO